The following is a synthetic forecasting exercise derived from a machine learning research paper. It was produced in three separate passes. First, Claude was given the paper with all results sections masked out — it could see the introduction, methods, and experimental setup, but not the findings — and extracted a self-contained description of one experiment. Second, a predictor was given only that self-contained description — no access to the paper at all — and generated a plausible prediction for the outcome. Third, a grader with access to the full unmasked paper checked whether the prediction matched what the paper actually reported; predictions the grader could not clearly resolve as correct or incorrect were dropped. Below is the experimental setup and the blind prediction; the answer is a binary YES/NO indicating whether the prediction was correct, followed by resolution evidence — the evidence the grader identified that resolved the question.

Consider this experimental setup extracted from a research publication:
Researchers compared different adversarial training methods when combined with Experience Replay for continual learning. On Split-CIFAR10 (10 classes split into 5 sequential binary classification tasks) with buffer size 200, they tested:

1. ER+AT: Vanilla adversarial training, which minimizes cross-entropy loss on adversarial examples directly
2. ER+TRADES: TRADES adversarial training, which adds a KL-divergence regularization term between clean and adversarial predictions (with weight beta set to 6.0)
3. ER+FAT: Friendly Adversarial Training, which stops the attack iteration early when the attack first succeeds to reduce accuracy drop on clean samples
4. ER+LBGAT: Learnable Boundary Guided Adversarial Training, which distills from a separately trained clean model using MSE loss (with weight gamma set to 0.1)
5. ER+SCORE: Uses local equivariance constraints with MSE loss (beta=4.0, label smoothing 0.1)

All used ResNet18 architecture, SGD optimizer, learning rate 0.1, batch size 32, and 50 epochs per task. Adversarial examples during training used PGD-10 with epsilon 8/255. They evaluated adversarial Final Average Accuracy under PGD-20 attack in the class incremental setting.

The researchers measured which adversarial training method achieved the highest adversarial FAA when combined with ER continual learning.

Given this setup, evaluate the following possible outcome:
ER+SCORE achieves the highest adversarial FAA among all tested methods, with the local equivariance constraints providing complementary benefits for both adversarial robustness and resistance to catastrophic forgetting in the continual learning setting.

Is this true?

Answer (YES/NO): NO